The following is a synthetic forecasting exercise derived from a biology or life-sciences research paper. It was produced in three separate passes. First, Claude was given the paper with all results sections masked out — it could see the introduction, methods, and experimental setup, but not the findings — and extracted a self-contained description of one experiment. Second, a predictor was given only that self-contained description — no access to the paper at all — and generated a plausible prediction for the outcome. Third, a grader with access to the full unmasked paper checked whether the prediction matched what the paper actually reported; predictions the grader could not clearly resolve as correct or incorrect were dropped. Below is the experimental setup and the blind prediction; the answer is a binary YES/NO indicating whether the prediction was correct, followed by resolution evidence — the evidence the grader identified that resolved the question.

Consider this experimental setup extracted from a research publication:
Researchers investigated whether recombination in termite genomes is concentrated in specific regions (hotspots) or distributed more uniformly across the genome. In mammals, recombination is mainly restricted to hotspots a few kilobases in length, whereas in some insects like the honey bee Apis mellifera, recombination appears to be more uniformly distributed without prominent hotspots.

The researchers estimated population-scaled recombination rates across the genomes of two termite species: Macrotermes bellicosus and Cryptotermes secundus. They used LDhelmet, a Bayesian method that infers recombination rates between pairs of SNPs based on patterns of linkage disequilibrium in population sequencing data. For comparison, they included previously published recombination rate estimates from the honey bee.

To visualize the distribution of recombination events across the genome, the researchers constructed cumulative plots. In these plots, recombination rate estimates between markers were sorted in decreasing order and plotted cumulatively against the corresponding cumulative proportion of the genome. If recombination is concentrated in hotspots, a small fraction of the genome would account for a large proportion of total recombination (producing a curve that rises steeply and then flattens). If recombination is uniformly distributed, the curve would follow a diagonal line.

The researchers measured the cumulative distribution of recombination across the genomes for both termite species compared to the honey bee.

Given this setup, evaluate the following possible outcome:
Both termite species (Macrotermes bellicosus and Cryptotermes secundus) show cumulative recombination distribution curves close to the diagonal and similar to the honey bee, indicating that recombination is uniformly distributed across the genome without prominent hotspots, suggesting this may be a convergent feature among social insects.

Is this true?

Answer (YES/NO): NO